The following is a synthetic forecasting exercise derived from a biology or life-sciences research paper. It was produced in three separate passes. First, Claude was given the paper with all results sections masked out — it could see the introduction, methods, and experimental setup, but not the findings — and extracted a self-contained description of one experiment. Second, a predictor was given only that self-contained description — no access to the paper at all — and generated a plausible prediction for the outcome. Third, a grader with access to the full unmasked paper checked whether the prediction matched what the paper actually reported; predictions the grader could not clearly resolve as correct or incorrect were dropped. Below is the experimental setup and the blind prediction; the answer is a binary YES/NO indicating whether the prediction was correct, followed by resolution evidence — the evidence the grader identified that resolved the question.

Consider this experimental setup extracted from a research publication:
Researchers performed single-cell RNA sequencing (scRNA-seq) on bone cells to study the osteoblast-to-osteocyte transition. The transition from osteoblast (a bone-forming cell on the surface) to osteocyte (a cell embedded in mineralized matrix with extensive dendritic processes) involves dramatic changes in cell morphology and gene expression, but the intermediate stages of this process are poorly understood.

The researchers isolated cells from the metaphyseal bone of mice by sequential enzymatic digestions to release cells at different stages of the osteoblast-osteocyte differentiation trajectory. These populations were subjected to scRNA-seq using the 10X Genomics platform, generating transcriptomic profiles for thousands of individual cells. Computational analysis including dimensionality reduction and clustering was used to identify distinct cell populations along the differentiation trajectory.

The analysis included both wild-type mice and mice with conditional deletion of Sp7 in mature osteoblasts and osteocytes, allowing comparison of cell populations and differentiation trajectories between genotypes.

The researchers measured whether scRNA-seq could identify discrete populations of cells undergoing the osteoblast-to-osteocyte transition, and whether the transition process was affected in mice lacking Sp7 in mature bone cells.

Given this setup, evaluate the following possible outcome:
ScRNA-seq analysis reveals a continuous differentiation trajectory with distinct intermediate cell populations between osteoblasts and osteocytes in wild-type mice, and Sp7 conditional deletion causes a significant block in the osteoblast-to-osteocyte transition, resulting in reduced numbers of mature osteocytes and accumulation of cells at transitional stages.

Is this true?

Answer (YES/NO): YES